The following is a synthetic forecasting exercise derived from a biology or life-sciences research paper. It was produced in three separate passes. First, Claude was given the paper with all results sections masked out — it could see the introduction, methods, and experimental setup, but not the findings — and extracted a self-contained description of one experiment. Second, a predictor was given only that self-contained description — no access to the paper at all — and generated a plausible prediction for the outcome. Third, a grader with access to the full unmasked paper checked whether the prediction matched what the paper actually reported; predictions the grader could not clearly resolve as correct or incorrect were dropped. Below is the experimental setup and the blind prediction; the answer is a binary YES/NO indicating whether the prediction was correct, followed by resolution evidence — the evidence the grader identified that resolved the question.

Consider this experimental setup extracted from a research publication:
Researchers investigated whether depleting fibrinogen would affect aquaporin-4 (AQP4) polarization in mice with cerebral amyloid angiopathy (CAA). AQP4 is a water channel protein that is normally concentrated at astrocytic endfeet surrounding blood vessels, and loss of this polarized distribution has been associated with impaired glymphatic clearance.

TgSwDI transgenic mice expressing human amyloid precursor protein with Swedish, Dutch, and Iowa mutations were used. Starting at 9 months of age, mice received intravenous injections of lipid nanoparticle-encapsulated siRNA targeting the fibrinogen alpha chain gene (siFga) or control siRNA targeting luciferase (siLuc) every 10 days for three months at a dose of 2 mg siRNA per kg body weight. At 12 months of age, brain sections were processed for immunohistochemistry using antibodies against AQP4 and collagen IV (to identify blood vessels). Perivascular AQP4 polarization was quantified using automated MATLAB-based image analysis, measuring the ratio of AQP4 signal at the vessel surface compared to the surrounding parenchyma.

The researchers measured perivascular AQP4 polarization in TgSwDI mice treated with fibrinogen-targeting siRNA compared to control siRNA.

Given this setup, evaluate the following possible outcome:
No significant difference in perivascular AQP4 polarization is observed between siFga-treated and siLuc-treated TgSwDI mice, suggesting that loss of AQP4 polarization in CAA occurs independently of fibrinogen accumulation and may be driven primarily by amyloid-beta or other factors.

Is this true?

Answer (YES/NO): NO